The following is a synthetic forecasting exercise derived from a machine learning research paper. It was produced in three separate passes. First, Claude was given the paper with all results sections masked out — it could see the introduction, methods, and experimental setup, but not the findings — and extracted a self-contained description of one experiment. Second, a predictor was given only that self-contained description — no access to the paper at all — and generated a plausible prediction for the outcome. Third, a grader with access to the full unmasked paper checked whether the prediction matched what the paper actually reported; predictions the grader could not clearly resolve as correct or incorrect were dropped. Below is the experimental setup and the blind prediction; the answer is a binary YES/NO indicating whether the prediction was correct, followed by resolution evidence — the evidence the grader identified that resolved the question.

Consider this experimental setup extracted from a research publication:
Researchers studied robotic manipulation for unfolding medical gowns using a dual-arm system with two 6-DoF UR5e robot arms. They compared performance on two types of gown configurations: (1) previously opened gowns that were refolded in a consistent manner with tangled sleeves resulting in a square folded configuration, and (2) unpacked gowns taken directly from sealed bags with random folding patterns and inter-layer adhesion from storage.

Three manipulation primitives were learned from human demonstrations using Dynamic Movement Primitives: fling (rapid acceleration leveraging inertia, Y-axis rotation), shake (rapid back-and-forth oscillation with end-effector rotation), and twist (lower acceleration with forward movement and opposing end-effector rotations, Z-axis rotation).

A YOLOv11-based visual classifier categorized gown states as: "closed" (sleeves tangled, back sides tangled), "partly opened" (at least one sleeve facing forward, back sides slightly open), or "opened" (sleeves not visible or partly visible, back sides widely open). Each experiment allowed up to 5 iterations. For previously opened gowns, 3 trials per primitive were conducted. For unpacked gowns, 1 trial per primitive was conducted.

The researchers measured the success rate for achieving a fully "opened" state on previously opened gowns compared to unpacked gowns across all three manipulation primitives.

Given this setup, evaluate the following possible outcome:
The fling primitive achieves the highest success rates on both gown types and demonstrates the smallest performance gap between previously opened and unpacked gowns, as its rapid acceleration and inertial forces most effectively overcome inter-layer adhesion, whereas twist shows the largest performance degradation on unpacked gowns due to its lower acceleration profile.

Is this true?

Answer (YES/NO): NO